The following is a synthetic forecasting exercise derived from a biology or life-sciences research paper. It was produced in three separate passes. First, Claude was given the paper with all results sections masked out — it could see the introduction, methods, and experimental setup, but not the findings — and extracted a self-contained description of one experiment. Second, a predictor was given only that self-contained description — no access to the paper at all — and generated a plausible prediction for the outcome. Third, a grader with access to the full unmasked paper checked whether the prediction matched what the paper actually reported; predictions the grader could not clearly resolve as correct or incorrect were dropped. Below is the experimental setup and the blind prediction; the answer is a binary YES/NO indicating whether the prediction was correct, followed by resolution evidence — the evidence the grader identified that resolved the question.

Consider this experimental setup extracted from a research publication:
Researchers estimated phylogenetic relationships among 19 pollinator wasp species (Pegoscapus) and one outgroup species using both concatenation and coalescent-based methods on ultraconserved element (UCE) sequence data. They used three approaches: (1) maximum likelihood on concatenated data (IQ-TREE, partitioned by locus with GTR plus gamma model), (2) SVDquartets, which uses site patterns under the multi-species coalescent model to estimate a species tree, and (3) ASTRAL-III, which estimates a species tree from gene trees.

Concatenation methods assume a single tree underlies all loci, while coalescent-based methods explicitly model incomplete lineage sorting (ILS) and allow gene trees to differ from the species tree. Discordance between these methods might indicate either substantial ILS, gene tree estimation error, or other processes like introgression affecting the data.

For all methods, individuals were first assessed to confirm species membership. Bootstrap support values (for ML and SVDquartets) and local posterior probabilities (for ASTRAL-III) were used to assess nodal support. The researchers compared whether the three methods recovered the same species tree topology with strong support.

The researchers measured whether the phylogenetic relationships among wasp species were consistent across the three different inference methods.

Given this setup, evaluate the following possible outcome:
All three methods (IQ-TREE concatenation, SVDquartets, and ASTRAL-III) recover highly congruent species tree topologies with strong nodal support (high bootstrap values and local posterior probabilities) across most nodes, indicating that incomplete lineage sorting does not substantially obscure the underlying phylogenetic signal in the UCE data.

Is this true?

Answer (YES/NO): YES